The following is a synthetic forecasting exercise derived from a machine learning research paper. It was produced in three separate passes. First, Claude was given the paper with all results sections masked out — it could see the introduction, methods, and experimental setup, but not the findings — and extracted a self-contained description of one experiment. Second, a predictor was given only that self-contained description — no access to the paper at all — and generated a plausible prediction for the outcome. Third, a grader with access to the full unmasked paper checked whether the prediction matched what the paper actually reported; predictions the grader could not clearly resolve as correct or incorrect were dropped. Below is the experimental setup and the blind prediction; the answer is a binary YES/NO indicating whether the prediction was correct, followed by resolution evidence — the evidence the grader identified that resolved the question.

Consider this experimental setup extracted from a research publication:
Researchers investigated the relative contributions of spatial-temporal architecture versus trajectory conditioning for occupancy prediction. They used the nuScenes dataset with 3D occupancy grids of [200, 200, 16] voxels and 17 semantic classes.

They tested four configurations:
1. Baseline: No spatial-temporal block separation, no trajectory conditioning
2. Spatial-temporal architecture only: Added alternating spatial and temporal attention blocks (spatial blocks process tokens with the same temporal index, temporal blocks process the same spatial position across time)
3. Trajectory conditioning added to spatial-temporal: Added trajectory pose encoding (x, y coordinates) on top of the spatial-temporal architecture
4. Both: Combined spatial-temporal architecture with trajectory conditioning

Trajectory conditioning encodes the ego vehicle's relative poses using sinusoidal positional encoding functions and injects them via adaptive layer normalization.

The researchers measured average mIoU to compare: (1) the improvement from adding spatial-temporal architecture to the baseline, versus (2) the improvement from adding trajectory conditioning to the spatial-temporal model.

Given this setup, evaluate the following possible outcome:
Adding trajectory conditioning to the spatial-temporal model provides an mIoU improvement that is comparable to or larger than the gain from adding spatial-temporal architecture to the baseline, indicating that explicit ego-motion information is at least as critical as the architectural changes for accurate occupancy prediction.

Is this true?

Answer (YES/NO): YES